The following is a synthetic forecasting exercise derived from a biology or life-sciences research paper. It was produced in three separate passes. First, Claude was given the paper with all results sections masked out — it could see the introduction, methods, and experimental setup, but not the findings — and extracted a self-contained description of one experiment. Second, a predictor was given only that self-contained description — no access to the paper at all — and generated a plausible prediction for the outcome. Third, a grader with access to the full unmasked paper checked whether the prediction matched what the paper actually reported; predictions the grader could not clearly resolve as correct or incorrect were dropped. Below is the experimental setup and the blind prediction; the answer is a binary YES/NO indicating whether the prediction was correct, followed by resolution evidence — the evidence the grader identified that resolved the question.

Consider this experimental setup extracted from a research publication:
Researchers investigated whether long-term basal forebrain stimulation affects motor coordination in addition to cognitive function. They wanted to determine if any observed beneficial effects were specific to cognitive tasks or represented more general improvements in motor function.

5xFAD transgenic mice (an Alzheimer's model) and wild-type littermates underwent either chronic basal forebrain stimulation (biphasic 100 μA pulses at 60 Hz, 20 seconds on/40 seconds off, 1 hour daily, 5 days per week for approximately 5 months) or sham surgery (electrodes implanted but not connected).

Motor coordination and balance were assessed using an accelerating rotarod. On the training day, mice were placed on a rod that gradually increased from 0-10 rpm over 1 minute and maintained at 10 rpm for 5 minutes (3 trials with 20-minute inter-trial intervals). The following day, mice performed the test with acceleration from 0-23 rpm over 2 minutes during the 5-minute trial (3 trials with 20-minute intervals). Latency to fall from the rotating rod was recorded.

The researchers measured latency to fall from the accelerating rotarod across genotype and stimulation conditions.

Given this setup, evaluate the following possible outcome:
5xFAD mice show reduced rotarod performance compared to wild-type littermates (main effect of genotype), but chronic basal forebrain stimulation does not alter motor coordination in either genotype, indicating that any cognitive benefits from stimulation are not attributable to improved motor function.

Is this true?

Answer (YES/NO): NO